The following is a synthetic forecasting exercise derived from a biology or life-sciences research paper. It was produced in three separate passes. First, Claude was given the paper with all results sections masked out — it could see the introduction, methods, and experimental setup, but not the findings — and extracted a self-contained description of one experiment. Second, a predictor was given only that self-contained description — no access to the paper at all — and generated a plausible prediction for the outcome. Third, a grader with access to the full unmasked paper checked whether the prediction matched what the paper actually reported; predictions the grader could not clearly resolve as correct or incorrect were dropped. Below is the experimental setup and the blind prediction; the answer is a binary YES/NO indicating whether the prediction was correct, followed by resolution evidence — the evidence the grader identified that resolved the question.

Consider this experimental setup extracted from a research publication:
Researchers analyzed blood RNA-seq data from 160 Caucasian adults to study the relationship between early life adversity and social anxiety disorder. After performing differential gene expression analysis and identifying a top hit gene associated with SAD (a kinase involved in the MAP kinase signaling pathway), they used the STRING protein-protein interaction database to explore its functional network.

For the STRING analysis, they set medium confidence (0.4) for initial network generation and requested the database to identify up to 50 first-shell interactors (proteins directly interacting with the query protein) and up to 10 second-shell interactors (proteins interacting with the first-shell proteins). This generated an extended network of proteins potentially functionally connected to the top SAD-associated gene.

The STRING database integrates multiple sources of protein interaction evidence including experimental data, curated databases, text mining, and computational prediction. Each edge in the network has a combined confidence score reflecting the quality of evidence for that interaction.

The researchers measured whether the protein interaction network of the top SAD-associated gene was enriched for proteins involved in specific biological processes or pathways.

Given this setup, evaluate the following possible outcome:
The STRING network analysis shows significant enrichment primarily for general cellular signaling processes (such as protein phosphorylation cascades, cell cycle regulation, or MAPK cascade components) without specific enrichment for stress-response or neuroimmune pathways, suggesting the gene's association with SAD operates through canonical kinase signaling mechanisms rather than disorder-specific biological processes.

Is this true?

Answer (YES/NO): YES